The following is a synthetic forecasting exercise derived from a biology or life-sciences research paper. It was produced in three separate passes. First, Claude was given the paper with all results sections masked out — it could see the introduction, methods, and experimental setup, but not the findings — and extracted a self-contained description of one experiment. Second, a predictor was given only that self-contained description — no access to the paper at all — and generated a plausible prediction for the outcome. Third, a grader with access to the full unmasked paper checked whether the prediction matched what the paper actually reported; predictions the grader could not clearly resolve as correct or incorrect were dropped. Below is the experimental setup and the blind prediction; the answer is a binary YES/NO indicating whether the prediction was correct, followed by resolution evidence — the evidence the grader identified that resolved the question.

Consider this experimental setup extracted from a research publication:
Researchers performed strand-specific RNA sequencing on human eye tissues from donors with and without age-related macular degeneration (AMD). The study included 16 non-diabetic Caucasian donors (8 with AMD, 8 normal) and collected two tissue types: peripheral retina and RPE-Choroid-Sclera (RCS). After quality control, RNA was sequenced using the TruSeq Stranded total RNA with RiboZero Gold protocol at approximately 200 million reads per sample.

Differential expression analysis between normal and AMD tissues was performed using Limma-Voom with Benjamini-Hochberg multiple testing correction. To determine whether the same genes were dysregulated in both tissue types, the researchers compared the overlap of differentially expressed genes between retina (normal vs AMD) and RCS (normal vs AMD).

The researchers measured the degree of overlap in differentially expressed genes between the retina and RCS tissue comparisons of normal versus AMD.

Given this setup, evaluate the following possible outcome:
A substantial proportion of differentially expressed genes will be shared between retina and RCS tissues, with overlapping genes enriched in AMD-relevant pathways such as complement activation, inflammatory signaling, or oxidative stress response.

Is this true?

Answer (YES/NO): NO